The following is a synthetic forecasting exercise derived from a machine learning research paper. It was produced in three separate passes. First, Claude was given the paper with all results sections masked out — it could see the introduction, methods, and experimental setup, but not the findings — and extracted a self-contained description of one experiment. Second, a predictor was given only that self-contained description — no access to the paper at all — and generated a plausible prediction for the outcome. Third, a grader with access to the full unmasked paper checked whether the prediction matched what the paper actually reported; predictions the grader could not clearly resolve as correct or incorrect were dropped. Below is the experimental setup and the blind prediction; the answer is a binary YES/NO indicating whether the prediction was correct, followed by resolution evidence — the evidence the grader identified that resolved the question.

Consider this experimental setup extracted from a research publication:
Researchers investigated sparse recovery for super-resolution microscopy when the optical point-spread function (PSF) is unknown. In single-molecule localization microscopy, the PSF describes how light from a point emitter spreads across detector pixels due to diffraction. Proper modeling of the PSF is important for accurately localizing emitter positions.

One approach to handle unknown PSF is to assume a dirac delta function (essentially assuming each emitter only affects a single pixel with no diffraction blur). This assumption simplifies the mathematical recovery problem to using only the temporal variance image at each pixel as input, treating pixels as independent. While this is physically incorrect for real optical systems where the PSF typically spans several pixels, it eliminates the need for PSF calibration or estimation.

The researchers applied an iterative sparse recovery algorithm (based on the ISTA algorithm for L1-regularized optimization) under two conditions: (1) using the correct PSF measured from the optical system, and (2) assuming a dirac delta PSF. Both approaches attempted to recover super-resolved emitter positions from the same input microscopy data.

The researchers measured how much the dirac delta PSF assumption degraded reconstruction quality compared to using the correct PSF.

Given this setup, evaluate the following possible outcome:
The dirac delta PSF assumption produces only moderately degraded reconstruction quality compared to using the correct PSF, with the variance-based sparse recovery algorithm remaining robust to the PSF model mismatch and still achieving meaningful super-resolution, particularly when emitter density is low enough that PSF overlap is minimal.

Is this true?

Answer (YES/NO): NO